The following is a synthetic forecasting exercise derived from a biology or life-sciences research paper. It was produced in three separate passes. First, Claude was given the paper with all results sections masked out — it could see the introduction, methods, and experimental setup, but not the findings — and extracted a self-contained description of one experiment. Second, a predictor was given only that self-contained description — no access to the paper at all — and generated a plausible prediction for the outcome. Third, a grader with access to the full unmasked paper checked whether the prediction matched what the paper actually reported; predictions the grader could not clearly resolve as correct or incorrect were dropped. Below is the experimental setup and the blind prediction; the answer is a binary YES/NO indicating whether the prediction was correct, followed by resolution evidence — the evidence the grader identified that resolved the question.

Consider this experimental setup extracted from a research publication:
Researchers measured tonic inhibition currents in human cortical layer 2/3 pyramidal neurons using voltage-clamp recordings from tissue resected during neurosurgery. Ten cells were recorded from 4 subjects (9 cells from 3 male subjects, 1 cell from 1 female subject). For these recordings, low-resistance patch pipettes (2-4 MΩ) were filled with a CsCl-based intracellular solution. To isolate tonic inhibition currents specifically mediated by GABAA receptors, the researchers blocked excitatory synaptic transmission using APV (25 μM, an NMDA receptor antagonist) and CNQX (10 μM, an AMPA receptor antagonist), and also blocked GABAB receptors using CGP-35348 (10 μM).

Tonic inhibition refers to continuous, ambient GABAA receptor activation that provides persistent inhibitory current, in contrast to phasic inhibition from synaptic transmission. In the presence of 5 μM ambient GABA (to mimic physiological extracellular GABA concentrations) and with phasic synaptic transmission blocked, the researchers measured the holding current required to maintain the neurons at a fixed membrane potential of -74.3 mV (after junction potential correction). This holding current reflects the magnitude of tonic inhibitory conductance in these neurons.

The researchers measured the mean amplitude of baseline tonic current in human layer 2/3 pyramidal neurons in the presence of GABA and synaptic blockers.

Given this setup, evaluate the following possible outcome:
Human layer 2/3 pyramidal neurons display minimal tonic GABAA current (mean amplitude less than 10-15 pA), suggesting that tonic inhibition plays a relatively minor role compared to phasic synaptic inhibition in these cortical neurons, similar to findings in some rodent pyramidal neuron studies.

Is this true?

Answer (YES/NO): NO